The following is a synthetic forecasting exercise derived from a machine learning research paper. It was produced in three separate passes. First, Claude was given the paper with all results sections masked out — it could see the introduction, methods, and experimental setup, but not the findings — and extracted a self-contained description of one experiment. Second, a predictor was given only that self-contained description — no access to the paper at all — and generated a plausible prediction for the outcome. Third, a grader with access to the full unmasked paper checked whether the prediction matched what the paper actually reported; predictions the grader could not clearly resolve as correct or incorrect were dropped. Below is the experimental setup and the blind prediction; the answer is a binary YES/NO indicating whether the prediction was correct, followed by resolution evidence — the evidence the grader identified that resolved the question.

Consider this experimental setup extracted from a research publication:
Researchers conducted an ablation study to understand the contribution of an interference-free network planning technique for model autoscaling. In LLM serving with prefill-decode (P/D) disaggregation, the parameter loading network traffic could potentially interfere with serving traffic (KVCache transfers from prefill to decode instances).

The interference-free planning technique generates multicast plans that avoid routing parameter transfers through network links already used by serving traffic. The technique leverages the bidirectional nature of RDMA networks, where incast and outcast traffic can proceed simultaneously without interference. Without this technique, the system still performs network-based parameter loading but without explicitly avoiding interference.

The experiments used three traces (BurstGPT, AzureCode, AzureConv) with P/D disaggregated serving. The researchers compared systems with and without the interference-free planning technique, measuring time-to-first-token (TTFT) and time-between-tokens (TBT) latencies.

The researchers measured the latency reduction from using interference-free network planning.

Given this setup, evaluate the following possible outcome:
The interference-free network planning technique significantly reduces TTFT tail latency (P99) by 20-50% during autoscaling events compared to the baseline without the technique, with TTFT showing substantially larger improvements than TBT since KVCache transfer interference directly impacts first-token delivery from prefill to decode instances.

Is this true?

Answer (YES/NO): NO